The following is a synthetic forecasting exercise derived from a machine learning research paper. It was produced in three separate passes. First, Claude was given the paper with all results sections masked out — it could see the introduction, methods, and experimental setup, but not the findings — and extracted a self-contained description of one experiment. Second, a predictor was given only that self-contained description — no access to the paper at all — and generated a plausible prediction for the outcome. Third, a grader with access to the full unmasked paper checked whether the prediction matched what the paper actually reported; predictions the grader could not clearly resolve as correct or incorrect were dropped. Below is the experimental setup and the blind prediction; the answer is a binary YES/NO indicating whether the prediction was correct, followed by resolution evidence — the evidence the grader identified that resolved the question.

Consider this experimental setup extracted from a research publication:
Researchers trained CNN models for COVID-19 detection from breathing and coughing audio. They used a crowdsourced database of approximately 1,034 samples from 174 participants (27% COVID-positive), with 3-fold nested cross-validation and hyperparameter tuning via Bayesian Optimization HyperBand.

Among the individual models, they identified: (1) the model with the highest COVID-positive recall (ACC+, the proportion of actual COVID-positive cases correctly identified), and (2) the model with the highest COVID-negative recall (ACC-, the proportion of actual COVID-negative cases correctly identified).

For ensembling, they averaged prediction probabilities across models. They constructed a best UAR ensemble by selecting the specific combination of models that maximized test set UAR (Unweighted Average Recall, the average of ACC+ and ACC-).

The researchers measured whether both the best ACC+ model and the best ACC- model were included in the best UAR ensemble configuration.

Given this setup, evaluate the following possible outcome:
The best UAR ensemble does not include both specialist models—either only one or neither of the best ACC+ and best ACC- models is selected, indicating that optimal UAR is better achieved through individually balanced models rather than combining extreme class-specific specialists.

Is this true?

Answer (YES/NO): NO